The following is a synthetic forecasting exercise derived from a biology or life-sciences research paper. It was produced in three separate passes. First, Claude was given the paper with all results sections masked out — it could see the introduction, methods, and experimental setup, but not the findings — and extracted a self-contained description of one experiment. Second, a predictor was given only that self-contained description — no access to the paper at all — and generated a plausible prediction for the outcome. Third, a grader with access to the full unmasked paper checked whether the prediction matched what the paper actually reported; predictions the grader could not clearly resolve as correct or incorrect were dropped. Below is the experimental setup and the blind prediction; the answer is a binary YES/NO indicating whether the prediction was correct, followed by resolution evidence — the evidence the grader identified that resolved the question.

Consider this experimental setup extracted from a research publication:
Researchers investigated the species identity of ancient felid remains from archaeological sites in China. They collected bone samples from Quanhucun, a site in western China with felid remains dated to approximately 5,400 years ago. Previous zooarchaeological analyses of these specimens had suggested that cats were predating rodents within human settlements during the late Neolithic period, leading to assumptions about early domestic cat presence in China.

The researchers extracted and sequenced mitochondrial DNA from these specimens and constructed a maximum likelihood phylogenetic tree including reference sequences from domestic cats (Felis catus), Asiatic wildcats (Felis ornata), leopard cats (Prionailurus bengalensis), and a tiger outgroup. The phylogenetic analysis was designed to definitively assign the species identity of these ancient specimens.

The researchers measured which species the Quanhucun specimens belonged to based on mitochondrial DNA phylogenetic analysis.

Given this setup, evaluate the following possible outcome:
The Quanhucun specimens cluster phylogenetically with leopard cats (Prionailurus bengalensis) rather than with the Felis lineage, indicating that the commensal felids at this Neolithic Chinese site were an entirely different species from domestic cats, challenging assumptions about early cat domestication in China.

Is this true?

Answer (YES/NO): YES